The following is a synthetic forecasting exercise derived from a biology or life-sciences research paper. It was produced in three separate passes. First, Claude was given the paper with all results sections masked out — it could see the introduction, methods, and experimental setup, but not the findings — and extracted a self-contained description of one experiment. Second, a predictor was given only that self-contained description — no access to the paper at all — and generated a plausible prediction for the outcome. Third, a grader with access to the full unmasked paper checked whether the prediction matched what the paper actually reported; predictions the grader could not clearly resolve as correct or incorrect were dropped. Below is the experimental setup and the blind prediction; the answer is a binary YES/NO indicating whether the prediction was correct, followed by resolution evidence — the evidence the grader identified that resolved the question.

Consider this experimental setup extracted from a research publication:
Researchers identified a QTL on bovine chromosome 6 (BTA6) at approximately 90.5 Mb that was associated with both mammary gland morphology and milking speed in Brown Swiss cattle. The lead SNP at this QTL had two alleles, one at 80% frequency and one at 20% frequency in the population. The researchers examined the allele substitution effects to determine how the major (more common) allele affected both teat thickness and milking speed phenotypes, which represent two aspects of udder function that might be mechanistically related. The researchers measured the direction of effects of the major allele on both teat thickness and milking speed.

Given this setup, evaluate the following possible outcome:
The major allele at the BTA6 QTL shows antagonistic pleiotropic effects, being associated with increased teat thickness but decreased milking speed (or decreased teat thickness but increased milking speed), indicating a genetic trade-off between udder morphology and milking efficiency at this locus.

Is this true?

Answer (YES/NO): NO